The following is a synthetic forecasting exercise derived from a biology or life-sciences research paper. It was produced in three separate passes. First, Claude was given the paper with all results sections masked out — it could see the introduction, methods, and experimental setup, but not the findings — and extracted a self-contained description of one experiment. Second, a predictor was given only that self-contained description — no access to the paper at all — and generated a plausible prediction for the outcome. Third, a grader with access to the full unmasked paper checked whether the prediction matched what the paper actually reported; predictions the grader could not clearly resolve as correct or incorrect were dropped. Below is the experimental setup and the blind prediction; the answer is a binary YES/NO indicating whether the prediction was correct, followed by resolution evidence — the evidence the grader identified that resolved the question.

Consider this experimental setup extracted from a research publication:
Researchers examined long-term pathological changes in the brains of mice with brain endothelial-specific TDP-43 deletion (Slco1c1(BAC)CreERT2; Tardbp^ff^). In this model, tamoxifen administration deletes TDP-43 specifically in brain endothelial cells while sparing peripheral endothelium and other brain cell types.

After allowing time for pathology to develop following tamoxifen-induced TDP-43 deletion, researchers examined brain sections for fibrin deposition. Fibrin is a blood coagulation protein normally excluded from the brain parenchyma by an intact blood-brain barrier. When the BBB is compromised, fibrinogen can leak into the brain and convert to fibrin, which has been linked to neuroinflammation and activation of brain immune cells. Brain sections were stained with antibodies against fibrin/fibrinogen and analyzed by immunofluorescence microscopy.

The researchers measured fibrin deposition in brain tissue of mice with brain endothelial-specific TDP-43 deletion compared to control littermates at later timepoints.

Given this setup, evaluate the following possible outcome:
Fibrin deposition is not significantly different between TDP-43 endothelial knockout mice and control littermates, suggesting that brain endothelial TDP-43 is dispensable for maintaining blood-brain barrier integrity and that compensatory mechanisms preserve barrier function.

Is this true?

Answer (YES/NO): NO